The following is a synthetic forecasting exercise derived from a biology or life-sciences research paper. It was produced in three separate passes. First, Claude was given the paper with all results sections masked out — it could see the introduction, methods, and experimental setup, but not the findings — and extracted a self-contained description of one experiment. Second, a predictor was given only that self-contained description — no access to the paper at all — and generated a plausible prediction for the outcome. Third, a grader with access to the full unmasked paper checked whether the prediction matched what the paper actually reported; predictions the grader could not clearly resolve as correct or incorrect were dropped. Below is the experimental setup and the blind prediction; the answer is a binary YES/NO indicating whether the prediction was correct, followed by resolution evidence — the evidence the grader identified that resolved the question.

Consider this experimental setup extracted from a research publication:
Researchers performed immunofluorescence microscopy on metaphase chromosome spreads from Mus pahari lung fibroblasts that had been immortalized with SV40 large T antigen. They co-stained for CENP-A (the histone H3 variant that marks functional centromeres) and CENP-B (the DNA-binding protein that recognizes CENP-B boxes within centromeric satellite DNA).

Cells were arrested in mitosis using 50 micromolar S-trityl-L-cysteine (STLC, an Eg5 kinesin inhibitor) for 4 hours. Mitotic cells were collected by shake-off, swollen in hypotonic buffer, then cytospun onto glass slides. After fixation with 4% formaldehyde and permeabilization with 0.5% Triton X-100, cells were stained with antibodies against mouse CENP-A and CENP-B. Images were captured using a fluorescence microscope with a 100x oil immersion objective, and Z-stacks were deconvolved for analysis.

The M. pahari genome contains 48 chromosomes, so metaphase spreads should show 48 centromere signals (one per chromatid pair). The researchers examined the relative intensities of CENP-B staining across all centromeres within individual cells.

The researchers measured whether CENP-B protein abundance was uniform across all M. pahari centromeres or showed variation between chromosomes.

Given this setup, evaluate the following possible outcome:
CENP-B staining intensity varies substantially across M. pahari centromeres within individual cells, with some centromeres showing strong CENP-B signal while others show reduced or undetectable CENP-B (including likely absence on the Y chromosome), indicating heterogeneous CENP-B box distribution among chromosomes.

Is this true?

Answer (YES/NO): NO